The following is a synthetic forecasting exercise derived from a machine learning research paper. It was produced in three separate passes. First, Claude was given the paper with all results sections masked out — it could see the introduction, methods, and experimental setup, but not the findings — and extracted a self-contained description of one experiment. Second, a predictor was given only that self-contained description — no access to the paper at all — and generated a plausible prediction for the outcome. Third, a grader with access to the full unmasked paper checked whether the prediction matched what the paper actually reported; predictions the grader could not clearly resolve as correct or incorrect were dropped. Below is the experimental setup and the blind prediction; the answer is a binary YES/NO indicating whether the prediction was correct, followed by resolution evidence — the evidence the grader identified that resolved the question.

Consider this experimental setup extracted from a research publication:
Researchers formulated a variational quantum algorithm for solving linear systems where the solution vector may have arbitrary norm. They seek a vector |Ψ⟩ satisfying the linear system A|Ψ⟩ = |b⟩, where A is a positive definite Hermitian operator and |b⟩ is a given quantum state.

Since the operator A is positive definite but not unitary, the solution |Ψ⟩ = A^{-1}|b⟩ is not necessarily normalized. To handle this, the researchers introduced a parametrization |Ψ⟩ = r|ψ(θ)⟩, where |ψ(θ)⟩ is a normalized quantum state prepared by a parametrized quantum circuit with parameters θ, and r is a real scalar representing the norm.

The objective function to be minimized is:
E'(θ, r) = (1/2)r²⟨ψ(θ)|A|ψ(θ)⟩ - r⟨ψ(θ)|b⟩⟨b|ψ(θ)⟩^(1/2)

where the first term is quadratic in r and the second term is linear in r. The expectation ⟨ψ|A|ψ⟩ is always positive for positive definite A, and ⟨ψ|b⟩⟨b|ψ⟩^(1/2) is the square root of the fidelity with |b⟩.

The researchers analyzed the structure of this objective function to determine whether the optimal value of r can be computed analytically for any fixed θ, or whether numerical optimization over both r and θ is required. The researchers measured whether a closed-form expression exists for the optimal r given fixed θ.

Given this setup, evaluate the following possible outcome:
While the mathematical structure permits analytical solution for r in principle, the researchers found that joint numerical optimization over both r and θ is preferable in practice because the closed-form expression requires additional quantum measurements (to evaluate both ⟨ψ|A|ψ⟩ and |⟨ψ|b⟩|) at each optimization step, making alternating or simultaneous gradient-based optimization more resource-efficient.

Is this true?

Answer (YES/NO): NO